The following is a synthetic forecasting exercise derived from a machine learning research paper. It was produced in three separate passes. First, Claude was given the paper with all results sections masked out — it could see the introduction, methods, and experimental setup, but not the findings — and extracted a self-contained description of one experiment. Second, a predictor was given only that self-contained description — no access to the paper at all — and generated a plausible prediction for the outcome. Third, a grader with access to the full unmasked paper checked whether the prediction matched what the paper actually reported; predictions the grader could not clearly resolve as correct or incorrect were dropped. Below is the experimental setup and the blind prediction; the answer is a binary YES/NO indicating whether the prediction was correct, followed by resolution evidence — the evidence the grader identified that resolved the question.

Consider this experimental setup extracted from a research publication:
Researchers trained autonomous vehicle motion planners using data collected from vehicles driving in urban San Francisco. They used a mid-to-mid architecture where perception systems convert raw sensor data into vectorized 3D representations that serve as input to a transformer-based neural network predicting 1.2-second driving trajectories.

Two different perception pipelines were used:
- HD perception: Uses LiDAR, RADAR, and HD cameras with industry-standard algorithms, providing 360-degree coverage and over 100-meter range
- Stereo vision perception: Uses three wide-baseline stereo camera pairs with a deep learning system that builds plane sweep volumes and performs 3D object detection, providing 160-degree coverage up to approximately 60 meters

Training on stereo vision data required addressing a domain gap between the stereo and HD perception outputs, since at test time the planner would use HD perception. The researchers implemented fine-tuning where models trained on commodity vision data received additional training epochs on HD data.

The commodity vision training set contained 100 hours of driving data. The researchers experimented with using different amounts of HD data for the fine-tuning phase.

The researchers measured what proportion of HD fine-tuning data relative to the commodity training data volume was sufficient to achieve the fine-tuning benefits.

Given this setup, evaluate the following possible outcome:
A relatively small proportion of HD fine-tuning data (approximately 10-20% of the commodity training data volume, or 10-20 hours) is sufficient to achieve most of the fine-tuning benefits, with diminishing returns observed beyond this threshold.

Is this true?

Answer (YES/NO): NO